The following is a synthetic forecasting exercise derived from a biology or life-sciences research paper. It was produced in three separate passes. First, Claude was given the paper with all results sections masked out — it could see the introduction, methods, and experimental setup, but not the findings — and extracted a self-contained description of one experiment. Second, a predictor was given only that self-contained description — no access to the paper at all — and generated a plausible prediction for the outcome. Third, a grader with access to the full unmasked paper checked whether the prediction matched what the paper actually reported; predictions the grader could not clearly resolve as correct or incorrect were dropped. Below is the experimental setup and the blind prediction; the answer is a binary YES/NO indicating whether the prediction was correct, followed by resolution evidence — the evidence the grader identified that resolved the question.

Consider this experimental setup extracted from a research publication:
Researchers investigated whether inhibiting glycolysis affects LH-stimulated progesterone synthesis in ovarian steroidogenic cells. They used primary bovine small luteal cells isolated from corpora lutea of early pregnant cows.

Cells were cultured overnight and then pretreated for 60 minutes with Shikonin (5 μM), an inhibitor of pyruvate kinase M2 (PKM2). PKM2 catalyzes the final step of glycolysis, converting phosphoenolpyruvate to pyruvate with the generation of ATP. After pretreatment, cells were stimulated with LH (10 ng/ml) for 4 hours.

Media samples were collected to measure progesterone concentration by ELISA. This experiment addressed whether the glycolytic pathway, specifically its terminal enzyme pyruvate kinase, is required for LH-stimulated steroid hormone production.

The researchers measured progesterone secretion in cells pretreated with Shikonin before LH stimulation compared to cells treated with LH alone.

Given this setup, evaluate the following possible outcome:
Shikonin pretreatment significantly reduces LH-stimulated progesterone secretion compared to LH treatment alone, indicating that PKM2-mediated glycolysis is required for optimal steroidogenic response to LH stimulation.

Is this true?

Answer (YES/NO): YES